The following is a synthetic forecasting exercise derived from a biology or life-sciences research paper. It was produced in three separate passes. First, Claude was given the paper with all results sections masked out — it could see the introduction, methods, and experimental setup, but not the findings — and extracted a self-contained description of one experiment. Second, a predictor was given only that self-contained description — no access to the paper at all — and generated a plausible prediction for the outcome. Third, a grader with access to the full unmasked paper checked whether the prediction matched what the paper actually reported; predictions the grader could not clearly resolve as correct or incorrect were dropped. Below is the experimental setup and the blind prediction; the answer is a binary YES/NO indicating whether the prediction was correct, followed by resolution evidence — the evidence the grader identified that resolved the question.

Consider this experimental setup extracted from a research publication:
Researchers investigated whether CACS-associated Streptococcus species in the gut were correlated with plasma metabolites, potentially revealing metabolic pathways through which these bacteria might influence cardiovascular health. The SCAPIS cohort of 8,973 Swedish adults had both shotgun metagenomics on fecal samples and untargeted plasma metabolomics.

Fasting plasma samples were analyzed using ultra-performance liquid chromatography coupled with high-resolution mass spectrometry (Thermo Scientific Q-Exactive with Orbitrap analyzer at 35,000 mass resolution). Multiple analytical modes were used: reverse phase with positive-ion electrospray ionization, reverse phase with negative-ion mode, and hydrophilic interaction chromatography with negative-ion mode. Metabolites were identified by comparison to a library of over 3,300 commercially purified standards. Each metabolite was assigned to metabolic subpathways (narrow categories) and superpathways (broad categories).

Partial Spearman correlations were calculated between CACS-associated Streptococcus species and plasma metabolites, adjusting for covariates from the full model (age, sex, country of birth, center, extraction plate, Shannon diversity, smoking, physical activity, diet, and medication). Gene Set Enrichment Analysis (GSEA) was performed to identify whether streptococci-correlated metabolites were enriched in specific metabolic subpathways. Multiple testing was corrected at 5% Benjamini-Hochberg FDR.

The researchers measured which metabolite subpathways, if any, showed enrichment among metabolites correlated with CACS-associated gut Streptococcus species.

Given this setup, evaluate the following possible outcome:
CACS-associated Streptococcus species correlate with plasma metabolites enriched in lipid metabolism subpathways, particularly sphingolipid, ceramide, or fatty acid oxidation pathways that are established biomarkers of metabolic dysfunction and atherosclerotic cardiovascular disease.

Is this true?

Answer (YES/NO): NO